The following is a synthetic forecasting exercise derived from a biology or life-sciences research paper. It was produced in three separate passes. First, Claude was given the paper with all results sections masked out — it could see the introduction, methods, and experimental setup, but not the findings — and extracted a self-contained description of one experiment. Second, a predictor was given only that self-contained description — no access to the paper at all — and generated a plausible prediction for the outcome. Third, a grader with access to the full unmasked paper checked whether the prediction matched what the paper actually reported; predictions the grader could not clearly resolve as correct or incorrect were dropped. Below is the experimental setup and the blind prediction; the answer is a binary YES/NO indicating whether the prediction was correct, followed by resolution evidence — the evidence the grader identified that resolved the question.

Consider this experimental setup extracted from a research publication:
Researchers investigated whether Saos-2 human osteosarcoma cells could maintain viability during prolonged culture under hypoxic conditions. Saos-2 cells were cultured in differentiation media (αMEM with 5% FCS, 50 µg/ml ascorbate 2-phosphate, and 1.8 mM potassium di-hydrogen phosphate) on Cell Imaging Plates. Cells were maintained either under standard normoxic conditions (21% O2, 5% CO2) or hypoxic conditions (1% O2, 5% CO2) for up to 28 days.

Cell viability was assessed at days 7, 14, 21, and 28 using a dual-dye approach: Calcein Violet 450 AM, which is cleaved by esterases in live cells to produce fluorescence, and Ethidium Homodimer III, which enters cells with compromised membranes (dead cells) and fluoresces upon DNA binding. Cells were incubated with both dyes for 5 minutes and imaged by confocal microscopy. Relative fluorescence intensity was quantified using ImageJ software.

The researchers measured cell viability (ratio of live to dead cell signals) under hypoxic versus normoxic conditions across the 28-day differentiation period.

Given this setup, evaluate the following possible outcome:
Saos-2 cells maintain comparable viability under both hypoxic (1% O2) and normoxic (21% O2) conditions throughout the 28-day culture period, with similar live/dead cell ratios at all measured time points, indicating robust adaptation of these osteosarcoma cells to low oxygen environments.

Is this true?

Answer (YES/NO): YES